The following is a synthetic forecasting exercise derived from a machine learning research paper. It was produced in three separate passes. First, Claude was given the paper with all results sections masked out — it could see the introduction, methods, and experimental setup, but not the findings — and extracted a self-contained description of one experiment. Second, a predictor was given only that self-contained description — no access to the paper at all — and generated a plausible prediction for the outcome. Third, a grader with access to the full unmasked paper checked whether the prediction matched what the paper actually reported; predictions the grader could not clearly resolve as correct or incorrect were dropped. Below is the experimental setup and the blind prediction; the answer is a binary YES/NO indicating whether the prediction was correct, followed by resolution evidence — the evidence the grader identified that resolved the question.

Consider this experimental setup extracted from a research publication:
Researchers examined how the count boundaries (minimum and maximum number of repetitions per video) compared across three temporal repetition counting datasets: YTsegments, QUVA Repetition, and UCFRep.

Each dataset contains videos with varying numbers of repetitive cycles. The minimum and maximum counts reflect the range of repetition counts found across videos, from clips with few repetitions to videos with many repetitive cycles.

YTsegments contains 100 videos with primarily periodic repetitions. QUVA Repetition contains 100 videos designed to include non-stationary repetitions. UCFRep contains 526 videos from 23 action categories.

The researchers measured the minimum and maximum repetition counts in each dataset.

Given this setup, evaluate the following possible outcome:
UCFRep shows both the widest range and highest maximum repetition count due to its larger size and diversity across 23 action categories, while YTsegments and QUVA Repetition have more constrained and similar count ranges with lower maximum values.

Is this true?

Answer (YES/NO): NO